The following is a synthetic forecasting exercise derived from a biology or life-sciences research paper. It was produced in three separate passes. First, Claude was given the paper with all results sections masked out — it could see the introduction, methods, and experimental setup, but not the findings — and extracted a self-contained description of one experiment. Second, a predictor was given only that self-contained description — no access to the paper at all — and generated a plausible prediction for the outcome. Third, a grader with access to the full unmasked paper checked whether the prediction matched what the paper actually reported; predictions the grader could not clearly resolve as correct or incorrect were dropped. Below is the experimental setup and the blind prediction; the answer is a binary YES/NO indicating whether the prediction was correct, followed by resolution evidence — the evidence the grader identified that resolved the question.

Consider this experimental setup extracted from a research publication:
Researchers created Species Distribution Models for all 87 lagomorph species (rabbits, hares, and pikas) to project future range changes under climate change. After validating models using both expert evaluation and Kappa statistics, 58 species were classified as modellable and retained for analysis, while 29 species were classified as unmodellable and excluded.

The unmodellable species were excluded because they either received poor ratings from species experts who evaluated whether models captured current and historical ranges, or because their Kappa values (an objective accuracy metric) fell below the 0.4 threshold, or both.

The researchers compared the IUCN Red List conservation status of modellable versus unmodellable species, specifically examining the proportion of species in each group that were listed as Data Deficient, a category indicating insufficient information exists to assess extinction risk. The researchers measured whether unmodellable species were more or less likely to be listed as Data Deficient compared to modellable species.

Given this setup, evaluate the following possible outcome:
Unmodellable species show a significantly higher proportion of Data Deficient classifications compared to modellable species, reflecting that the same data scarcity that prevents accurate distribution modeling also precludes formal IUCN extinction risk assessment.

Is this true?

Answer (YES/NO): YES